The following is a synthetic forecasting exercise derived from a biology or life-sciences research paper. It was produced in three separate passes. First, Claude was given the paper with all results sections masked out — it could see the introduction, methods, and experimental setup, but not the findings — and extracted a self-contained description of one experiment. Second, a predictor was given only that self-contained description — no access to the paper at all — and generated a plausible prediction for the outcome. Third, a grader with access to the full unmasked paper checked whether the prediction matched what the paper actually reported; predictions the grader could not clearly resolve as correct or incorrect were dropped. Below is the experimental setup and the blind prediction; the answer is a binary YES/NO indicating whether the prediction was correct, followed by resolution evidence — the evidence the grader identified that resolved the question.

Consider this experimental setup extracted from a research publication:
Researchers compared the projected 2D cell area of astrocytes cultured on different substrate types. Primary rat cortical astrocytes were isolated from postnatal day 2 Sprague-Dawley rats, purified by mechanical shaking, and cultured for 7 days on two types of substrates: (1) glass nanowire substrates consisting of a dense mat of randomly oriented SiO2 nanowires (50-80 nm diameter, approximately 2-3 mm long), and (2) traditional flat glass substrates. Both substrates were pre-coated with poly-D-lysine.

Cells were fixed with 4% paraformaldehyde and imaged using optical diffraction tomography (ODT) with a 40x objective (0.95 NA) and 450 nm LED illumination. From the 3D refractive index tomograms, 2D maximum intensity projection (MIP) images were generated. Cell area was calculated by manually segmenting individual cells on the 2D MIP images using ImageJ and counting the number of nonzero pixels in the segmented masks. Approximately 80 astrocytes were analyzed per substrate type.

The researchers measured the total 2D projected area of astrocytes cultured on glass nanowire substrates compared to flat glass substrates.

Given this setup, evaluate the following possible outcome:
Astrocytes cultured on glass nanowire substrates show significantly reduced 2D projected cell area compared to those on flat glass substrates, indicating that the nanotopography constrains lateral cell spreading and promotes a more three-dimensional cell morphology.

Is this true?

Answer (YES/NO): NO